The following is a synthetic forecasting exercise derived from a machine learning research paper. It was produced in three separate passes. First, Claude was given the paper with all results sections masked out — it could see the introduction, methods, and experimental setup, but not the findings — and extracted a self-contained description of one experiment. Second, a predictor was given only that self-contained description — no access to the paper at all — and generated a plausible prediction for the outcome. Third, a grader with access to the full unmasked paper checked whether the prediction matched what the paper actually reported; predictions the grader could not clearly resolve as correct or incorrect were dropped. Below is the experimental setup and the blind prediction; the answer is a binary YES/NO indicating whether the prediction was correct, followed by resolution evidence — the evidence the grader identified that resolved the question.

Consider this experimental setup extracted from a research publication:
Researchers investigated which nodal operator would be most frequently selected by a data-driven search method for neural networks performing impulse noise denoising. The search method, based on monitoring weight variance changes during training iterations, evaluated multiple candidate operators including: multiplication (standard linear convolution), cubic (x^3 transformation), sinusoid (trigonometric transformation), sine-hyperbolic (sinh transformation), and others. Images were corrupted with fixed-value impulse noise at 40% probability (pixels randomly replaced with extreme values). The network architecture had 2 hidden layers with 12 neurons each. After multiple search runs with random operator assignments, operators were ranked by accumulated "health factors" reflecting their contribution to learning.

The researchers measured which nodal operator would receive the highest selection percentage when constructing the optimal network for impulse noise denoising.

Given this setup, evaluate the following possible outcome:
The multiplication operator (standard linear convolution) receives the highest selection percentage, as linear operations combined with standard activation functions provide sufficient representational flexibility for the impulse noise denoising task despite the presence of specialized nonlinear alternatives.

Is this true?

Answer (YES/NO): NO